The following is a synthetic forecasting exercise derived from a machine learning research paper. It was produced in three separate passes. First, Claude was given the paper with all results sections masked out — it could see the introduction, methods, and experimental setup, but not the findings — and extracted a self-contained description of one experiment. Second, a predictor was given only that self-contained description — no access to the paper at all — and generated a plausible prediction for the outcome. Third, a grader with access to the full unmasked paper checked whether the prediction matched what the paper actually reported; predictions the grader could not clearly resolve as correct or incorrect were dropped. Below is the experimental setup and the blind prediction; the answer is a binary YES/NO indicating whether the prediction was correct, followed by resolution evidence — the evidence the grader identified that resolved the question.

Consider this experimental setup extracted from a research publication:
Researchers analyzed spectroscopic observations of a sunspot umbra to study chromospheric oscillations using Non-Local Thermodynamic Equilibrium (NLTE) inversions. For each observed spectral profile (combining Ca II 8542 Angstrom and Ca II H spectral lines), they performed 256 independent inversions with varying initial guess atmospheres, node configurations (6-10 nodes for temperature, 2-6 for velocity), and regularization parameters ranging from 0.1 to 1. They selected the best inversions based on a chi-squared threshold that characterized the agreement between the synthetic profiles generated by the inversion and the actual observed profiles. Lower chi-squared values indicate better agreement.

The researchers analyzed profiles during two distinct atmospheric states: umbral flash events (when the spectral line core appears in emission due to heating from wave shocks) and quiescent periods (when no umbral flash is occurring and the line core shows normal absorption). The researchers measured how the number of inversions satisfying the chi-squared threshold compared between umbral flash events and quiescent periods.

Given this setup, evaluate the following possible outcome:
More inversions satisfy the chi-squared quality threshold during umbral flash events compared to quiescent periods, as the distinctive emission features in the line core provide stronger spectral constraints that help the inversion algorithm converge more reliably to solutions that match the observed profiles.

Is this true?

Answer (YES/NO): NO